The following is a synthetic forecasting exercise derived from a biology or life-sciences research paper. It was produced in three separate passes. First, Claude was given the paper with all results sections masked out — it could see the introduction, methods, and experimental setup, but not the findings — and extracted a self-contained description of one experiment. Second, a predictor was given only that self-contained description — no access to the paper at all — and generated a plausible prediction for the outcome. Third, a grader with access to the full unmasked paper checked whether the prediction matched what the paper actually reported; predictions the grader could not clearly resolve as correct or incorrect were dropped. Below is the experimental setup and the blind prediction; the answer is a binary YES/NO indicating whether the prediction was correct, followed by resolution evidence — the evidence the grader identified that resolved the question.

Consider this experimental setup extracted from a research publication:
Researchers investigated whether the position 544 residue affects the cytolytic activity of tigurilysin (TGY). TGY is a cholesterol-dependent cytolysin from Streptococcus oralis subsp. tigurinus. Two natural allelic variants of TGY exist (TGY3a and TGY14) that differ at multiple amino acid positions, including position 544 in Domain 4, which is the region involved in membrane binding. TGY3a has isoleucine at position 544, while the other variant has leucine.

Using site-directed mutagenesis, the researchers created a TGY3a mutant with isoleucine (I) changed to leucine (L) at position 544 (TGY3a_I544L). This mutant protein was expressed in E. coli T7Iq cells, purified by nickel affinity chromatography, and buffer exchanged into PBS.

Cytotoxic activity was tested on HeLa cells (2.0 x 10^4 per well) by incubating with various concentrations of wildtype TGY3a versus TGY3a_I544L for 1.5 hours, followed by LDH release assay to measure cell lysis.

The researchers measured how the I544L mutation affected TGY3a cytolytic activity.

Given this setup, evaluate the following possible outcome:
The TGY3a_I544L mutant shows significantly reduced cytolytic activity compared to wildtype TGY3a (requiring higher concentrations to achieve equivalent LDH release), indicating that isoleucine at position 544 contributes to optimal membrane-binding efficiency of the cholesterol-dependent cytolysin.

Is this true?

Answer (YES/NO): NO